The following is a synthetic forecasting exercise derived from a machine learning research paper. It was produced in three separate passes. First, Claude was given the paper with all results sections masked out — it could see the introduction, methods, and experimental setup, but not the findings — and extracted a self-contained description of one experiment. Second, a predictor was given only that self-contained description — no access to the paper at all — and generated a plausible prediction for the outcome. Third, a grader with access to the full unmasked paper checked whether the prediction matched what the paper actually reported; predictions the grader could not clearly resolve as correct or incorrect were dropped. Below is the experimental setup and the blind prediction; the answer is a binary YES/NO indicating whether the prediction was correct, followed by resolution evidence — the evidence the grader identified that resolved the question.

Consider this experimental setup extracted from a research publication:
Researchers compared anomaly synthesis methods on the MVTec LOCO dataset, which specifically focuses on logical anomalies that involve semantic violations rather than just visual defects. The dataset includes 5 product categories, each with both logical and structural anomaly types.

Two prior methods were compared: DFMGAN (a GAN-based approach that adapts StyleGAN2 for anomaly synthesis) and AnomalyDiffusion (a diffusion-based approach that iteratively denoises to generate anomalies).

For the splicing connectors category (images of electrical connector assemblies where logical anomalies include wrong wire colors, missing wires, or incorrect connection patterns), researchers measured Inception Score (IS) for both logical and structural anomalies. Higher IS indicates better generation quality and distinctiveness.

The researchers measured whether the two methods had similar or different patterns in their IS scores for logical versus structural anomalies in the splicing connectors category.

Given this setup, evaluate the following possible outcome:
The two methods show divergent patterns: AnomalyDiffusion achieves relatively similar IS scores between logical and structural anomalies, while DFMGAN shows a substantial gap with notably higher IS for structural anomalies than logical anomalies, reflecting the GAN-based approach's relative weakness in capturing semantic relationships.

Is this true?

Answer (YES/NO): NO